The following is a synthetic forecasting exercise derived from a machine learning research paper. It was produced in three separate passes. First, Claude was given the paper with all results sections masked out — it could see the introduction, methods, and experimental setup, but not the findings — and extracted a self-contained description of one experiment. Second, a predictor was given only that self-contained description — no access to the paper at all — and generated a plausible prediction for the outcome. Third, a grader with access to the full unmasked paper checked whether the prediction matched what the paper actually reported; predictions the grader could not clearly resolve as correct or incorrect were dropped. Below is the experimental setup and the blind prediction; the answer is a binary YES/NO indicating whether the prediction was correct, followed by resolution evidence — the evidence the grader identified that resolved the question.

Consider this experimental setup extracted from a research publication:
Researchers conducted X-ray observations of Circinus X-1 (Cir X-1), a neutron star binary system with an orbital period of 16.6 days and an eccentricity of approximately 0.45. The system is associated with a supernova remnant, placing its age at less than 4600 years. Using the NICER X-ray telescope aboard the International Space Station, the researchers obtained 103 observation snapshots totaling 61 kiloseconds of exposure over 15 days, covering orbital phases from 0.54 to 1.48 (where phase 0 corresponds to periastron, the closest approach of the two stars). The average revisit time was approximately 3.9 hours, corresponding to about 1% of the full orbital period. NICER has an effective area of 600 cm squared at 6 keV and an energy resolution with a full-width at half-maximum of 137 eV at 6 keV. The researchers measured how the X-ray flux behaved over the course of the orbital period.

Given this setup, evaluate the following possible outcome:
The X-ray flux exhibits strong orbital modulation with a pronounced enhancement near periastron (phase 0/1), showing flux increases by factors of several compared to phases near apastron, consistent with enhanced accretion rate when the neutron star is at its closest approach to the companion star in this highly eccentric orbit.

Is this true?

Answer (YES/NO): NO